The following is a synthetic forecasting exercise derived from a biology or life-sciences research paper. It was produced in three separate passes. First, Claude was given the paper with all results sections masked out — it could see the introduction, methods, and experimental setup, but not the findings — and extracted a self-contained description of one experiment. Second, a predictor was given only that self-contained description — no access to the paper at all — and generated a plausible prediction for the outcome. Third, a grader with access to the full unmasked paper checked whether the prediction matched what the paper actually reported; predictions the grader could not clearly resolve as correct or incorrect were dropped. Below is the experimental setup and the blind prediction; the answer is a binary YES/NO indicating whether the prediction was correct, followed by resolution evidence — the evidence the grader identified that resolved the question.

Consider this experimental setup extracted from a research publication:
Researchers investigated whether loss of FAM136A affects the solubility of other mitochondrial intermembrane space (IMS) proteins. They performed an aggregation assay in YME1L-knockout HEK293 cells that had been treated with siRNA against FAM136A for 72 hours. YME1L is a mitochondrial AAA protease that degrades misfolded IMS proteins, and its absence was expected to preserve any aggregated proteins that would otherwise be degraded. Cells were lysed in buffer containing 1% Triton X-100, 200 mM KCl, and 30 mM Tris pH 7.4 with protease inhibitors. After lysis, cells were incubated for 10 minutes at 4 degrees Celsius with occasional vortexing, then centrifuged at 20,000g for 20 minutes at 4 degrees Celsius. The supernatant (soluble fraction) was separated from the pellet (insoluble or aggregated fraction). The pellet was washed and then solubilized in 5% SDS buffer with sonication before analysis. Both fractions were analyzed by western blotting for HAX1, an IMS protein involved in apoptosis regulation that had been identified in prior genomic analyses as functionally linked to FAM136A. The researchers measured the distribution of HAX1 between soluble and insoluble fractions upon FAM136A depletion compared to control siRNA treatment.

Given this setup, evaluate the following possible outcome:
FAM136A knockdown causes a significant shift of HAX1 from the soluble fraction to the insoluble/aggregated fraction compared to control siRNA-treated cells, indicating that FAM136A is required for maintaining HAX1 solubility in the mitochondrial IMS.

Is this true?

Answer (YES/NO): YES